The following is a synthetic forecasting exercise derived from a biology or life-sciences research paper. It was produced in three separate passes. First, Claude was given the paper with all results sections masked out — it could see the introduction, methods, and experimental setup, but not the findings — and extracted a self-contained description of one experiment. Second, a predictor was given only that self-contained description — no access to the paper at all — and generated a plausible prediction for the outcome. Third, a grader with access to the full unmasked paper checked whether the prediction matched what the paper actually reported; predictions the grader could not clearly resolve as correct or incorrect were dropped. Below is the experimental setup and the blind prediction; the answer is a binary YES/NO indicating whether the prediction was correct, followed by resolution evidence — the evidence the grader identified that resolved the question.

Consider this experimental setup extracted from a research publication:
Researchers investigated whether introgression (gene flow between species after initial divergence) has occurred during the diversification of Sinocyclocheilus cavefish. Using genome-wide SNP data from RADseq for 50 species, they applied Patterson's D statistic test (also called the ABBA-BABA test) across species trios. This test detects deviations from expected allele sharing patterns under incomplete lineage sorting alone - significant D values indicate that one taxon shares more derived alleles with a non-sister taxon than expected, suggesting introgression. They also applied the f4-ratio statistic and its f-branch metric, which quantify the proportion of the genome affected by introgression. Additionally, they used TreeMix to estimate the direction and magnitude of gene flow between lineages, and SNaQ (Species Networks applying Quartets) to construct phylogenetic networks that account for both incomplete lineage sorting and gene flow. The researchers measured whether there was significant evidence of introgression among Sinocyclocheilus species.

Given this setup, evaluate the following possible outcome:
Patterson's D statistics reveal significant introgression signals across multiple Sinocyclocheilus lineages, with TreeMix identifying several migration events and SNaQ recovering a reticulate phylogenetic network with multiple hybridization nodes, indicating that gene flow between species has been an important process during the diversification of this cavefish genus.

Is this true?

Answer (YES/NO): YES